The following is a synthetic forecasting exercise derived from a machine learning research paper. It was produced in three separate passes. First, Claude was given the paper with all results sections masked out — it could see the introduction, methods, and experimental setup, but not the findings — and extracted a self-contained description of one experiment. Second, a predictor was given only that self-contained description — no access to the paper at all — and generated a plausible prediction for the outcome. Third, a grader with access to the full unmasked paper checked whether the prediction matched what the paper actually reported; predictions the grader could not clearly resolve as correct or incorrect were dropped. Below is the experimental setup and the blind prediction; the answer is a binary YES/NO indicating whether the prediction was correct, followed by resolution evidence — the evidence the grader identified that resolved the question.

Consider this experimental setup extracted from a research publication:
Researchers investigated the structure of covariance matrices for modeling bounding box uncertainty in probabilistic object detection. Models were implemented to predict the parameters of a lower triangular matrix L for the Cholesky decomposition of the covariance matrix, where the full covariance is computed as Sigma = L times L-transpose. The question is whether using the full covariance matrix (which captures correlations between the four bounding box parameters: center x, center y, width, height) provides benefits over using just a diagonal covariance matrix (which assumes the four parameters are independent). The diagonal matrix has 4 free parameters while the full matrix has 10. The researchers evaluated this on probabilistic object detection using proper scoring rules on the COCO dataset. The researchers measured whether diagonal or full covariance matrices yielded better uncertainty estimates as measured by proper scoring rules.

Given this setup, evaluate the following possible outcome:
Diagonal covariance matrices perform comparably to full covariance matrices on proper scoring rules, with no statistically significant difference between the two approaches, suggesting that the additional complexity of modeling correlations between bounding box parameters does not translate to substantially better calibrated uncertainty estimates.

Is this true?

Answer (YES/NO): YES